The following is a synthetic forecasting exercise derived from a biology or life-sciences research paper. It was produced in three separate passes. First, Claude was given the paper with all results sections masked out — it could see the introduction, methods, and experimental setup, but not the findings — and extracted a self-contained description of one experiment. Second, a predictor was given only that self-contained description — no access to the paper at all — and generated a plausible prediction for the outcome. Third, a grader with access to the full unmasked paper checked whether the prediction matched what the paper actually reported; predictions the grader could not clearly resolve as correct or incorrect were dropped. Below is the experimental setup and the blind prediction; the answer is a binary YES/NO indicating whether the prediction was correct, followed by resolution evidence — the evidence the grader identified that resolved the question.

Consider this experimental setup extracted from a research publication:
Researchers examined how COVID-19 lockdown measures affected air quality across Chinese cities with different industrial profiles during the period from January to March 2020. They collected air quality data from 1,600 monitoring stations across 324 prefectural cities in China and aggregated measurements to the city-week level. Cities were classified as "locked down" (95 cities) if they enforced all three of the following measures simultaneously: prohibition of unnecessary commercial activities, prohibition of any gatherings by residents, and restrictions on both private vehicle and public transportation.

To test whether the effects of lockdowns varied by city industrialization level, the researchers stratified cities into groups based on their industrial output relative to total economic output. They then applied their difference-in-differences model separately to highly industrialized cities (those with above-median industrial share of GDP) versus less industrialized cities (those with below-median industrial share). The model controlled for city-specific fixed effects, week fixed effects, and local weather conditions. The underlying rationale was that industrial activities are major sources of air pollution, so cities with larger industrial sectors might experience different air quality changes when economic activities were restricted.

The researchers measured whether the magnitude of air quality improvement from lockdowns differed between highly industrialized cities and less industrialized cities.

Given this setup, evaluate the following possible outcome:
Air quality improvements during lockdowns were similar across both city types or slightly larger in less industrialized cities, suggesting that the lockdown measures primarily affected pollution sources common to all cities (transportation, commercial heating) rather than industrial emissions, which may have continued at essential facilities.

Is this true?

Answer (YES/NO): NO